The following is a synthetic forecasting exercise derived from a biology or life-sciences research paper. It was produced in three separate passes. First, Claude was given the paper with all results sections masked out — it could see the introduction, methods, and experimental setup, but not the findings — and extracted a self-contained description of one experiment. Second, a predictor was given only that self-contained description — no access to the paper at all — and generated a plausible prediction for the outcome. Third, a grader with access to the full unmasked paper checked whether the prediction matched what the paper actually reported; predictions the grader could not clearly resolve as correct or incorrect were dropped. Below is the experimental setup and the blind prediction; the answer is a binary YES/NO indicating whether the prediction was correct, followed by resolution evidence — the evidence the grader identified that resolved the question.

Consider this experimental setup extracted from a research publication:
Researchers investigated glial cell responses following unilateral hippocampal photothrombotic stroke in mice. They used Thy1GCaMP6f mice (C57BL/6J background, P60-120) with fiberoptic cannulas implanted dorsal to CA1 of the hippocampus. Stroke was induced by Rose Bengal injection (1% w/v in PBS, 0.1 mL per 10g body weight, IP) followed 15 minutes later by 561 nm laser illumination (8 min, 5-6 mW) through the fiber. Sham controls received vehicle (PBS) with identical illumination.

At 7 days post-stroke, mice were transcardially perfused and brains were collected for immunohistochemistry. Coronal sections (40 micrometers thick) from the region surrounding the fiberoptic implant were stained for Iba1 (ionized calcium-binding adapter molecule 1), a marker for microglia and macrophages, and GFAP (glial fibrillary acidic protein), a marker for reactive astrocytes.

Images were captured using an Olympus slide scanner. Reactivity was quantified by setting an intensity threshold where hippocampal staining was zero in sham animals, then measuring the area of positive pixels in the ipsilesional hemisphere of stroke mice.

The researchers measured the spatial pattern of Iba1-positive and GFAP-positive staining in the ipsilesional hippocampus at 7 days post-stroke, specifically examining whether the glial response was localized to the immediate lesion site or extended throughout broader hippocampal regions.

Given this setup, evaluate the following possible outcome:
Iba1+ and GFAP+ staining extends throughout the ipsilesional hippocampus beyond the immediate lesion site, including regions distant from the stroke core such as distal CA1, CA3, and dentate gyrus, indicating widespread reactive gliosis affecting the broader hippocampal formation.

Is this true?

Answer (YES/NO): NO